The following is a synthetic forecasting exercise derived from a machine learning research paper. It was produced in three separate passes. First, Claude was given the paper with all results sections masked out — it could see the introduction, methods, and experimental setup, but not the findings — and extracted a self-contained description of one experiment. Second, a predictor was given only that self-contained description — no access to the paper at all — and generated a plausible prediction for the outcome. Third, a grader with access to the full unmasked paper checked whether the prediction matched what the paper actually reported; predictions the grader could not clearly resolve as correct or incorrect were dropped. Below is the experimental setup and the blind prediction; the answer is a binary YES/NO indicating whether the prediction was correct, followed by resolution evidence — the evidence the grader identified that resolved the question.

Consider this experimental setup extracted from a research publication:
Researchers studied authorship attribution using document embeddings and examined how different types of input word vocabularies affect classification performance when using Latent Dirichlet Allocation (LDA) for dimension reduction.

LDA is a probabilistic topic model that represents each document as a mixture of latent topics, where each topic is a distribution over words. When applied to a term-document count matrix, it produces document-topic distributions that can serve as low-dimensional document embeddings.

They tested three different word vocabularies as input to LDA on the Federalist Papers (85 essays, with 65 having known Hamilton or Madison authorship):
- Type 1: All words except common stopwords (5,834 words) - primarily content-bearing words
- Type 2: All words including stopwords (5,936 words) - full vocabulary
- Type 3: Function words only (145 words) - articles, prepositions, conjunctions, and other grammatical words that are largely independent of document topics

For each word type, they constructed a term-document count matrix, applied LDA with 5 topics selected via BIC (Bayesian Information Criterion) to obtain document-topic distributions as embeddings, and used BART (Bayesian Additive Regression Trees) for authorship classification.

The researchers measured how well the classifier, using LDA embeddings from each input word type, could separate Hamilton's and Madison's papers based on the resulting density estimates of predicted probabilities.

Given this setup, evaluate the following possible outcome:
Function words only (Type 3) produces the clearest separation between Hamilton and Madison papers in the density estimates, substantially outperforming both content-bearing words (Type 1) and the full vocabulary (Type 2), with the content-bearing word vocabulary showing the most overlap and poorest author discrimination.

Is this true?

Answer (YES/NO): YES